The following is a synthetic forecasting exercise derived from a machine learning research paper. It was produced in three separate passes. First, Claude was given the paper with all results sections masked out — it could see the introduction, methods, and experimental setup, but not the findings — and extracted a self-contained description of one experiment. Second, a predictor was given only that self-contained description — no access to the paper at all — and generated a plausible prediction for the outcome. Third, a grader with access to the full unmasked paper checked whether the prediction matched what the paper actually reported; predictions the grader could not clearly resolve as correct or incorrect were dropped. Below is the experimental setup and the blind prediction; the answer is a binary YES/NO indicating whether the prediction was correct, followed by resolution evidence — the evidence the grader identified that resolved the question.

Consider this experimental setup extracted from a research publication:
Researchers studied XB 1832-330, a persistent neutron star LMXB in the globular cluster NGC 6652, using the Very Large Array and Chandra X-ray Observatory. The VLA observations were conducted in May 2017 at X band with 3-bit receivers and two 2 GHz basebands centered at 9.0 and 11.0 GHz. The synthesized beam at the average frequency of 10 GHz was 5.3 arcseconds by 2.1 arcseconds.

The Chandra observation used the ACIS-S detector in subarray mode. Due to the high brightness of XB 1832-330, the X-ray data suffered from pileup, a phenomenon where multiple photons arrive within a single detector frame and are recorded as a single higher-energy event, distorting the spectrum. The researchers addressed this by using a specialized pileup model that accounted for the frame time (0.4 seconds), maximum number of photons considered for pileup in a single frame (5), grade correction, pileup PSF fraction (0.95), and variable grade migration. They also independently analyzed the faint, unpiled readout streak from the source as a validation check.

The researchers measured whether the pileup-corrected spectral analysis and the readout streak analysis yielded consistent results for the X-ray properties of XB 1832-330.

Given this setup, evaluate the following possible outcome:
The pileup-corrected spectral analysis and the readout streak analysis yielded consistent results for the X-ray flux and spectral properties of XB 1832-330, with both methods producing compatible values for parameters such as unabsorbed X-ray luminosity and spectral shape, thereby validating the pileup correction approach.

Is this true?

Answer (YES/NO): YES